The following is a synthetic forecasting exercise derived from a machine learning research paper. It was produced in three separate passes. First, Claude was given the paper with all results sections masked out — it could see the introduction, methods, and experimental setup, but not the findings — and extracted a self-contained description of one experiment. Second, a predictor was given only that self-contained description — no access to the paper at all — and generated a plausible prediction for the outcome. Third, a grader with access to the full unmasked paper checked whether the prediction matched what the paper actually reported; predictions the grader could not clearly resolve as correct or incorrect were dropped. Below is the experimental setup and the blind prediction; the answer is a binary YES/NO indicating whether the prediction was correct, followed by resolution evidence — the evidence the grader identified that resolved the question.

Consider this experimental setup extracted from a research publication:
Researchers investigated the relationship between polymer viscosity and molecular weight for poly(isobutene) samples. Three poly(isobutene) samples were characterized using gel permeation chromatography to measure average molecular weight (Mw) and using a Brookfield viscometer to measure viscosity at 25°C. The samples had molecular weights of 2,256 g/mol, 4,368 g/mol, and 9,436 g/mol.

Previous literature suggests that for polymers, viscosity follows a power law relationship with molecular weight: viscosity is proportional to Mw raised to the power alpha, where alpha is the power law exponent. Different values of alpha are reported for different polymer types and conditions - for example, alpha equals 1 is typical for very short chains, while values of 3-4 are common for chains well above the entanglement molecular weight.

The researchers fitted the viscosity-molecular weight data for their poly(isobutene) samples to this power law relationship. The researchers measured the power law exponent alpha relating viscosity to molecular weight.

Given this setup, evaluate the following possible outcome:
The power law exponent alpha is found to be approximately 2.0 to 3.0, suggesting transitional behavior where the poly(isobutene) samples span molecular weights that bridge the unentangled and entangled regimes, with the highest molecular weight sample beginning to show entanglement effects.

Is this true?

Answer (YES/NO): YES